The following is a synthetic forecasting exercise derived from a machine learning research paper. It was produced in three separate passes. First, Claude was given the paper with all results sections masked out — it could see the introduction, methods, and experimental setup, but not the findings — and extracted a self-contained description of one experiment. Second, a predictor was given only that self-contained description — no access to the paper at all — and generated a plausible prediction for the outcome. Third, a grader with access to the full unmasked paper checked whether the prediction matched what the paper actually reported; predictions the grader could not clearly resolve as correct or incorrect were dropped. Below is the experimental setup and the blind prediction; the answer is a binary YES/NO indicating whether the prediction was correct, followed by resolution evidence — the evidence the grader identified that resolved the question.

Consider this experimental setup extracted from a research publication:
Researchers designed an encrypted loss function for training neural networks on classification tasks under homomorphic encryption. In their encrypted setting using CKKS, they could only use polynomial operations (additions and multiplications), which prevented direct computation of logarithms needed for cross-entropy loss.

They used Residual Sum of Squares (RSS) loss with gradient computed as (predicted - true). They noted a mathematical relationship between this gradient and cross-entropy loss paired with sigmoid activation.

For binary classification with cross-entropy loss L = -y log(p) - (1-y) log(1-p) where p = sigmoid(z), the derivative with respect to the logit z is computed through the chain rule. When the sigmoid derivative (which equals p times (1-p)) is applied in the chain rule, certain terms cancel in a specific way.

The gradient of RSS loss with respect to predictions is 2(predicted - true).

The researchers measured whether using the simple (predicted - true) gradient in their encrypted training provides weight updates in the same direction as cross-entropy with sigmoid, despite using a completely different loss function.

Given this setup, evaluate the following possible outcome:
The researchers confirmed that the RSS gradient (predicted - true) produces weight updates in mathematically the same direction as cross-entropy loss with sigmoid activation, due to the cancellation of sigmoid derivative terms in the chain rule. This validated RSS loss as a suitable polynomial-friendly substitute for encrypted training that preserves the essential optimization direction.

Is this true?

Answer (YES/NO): YES